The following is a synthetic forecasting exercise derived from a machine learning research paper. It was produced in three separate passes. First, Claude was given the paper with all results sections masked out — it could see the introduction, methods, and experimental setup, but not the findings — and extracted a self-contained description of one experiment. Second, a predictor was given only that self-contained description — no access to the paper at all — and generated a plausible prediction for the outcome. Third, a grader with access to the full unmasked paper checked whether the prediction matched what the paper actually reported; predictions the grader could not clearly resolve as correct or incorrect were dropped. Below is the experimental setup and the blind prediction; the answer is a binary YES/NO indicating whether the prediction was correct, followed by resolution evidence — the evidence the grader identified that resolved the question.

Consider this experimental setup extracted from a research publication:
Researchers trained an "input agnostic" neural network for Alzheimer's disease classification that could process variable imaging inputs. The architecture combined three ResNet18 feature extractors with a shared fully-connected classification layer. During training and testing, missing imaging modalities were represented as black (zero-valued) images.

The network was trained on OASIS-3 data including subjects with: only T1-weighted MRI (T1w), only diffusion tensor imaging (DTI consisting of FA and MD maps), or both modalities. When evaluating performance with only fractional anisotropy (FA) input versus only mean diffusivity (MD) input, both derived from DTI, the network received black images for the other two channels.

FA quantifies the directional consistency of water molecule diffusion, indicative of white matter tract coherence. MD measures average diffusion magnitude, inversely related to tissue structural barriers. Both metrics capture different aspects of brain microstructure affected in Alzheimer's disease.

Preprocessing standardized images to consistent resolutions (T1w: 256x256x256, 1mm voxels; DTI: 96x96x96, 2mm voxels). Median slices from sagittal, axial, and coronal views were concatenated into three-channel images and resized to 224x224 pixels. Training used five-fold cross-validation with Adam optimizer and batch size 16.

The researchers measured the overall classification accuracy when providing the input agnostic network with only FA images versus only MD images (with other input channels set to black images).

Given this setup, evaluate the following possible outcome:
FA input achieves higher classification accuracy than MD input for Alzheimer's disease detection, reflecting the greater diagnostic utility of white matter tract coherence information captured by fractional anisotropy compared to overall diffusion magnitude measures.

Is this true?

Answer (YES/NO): NO